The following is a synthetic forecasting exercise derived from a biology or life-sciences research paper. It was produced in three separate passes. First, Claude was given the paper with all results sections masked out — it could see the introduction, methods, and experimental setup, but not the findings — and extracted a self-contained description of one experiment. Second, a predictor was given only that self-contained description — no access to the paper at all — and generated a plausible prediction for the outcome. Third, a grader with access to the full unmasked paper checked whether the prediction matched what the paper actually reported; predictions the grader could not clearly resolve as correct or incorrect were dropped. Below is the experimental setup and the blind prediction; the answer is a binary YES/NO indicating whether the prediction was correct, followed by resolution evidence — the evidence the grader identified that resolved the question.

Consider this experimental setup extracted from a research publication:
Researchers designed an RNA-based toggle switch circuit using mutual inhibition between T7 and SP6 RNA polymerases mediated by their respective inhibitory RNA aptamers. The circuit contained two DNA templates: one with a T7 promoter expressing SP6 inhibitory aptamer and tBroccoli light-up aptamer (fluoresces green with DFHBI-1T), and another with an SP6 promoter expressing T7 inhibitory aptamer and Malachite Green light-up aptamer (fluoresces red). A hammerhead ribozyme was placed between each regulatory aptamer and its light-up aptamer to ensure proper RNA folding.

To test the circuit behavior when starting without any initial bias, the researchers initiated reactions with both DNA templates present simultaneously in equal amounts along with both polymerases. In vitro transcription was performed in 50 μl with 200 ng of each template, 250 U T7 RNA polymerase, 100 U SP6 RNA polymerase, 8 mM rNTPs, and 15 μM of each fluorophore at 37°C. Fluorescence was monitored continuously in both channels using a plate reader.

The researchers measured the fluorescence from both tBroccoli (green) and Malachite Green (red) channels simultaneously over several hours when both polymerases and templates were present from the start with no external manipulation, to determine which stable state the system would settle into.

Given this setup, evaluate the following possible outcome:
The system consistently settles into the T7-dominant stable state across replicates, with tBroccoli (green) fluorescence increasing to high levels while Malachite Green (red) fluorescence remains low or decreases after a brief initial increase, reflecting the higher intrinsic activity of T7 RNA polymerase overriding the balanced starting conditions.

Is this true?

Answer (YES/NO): YES